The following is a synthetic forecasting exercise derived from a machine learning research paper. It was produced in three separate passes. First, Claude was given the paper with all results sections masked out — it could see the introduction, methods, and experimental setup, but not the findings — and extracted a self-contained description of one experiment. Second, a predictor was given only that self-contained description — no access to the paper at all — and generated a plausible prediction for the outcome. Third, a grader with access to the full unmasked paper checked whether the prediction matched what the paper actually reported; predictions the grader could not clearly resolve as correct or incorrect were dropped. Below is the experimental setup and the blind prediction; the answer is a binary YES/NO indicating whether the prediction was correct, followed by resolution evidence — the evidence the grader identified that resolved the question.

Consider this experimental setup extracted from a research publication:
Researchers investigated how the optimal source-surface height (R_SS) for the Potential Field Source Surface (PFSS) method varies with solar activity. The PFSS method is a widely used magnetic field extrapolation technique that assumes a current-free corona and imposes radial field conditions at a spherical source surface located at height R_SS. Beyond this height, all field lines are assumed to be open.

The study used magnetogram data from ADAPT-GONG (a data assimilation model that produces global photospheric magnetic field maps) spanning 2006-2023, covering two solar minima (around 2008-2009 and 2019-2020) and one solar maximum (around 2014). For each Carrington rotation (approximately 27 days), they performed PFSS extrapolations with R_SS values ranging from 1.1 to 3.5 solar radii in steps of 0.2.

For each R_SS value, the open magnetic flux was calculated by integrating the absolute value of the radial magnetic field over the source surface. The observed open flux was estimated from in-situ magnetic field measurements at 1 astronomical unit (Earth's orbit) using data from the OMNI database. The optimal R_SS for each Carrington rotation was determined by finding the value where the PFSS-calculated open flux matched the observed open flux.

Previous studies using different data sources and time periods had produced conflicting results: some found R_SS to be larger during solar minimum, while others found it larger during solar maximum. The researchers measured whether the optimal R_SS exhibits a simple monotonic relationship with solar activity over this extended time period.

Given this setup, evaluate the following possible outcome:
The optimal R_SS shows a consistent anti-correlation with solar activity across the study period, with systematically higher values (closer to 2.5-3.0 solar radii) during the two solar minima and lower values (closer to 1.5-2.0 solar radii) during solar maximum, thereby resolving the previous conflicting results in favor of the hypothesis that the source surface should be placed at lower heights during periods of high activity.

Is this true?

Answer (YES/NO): NO